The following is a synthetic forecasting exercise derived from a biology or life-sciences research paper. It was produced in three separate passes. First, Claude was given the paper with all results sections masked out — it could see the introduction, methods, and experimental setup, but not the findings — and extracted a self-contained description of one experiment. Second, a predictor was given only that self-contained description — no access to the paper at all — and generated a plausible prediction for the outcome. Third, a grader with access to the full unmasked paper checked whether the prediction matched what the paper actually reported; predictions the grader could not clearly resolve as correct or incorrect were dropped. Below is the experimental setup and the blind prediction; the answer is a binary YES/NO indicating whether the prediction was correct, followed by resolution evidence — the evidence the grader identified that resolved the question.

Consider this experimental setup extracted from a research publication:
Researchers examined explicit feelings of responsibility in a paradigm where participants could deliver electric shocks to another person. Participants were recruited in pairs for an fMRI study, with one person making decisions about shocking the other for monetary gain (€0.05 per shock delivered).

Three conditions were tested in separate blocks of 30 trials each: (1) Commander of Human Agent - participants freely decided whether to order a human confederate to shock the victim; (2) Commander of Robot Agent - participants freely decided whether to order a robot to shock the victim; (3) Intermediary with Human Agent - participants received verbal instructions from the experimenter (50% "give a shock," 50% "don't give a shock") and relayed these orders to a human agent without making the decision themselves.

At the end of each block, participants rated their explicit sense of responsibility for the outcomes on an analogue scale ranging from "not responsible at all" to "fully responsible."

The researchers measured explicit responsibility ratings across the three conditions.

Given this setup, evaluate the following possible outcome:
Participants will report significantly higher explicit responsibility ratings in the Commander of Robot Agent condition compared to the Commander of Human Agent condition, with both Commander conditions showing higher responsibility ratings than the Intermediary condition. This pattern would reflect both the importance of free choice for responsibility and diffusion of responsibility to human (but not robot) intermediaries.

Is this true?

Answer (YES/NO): NO